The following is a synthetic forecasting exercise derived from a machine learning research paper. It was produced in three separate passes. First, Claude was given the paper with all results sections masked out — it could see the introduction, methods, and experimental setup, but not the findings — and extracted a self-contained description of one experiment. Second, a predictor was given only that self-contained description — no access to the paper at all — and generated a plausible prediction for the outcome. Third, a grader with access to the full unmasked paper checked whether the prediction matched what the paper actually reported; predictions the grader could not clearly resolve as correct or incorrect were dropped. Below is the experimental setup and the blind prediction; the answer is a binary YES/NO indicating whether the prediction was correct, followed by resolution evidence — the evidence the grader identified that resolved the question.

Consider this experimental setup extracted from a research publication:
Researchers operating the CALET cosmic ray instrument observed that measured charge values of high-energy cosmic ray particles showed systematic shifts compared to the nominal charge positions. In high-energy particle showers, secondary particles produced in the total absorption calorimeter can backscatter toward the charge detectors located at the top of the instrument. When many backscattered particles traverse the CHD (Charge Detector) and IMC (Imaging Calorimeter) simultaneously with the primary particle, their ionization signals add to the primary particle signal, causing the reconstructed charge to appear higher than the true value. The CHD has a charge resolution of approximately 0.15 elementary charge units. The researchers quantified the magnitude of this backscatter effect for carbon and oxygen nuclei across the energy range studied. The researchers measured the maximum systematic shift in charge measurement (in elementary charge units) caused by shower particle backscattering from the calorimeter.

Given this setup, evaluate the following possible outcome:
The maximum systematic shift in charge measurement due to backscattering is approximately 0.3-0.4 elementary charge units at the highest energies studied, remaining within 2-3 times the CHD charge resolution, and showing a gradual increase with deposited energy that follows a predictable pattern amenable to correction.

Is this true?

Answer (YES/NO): NO